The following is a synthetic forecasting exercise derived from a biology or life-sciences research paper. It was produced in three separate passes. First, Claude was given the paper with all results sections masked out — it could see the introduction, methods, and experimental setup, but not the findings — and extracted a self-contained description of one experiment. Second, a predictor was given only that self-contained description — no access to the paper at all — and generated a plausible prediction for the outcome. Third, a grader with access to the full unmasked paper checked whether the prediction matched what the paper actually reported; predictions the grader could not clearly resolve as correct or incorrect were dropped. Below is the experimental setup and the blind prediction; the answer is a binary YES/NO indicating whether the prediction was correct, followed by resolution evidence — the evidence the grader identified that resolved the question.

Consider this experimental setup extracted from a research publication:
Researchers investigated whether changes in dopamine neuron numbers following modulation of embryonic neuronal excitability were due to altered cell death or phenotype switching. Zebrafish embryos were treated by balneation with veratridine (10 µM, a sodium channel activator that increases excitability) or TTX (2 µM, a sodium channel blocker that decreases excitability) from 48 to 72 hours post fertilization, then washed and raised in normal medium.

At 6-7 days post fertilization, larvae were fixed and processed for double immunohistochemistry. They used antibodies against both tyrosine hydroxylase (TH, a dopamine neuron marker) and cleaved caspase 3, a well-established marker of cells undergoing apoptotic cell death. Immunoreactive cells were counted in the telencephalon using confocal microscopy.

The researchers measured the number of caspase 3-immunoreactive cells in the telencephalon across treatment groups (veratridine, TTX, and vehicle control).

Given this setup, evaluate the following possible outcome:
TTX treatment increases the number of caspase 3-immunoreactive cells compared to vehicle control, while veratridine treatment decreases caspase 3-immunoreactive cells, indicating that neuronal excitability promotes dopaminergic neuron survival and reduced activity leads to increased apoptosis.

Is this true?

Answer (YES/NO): NO